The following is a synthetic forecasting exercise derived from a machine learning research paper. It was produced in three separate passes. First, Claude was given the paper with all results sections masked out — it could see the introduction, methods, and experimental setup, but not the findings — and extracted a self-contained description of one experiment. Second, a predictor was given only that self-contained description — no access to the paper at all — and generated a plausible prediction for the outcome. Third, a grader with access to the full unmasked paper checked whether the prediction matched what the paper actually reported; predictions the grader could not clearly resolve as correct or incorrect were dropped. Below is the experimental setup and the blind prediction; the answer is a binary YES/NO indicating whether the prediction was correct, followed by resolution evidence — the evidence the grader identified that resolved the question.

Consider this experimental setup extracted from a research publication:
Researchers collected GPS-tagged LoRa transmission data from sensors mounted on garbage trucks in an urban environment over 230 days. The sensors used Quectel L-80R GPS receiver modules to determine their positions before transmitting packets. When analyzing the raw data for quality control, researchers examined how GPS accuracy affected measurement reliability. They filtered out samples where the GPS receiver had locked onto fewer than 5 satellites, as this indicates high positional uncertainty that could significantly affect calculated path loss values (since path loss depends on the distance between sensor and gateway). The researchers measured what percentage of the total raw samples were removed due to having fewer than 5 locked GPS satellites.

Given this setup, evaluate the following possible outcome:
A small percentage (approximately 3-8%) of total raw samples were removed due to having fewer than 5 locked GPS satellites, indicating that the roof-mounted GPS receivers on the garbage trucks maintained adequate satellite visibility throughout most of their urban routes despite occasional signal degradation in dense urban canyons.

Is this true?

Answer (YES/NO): YES